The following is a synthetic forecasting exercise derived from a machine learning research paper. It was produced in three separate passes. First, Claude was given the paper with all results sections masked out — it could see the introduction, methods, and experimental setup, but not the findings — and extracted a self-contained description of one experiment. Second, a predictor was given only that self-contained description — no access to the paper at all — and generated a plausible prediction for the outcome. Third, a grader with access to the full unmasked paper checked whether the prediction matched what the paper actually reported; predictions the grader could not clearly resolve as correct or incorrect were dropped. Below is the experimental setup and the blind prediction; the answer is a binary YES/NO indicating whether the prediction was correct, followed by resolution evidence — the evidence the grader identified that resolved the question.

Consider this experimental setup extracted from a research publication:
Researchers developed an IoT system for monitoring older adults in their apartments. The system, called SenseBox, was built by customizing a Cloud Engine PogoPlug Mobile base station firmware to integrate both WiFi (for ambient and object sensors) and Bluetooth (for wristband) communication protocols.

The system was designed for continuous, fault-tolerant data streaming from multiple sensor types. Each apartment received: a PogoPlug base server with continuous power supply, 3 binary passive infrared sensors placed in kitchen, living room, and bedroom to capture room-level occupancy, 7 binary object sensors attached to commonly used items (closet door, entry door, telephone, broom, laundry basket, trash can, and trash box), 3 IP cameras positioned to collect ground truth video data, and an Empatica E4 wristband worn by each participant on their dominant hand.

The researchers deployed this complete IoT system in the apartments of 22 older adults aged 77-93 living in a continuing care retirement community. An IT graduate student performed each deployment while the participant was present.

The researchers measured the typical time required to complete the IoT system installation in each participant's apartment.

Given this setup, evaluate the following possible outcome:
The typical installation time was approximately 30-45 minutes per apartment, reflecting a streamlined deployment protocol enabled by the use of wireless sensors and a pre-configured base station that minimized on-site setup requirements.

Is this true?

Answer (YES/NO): NO